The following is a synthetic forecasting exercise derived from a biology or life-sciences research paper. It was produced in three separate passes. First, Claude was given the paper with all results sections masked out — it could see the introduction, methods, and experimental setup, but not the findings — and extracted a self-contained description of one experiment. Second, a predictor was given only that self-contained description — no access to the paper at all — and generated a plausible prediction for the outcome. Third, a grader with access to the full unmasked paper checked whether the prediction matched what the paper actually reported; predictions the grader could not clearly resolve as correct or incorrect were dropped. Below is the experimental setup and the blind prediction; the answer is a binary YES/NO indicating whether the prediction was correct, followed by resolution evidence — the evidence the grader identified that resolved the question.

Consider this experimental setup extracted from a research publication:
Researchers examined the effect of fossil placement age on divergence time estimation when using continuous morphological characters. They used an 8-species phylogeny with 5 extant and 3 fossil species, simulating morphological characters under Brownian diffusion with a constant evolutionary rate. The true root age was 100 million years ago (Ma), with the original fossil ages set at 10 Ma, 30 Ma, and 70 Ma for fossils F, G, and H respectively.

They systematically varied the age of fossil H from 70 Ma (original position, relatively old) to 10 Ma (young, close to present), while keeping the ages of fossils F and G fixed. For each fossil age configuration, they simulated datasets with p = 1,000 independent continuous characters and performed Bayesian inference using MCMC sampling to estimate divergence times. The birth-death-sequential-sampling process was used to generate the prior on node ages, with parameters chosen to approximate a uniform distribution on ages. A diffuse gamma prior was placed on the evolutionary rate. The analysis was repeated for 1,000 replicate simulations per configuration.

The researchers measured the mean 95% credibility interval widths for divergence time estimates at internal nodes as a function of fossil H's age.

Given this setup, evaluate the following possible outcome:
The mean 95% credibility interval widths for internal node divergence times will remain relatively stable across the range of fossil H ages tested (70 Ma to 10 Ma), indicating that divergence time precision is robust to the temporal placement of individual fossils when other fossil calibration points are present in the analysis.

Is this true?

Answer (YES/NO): NO